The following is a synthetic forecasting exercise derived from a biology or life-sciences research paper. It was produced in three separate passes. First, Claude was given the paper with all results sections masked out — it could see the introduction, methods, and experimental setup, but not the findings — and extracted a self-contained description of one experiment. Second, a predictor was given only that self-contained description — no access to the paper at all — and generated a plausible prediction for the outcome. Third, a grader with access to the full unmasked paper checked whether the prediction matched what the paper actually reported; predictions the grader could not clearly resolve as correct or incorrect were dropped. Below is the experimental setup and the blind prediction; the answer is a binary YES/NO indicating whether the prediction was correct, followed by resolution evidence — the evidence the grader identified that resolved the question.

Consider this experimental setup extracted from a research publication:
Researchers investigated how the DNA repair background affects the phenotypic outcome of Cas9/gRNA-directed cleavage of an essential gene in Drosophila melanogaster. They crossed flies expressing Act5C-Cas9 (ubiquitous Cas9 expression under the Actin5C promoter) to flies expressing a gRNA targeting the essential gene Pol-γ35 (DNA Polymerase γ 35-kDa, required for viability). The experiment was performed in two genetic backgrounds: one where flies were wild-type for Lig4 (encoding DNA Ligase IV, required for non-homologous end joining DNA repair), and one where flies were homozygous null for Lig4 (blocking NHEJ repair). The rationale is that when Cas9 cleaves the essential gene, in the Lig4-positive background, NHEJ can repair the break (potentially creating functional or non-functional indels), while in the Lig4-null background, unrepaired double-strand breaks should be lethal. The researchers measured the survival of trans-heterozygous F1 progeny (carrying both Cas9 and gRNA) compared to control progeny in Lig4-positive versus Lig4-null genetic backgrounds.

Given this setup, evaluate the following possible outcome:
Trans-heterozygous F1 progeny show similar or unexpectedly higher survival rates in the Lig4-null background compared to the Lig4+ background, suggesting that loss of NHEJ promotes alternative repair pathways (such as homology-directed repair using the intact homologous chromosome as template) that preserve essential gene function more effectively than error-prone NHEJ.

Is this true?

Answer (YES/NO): NO